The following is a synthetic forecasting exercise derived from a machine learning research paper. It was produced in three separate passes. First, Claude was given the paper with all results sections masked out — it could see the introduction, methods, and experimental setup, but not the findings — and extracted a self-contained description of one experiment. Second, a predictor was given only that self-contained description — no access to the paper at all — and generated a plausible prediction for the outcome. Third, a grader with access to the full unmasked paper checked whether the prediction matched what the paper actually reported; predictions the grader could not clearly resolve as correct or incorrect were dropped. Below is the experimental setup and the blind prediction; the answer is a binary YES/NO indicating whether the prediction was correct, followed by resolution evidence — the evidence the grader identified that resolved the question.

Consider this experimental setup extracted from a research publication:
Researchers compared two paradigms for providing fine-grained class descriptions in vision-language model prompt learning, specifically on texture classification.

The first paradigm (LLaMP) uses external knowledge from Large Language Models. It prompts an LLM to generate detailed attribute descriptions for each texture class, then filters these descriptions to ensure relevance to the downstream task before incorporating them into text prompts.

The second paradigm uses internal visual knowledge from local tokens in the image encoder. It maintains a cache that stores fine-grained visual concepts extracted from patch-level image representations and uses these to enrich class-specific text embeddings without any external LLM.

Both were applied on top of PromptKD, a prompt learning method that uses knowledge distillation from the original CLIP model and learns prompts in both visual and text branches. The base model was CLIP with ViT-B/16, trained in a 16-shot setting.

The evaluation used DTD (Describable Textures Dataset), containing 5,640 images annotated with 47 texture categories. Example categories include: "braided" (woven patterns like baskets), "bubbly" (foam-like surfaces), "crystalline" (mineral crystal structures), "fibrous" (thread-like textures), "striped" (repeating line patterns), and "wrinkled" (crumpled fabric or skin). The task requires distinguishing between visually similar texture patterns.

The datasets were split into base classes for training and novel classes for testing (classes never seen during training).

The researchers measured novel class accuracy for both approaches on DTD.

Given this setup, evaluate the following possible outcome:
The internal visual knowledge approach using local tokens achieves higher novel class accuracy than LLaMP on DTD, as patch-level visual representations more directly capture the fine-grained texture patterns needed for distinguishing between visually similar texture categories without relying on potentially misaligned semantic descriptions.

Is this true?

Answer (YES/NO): YES